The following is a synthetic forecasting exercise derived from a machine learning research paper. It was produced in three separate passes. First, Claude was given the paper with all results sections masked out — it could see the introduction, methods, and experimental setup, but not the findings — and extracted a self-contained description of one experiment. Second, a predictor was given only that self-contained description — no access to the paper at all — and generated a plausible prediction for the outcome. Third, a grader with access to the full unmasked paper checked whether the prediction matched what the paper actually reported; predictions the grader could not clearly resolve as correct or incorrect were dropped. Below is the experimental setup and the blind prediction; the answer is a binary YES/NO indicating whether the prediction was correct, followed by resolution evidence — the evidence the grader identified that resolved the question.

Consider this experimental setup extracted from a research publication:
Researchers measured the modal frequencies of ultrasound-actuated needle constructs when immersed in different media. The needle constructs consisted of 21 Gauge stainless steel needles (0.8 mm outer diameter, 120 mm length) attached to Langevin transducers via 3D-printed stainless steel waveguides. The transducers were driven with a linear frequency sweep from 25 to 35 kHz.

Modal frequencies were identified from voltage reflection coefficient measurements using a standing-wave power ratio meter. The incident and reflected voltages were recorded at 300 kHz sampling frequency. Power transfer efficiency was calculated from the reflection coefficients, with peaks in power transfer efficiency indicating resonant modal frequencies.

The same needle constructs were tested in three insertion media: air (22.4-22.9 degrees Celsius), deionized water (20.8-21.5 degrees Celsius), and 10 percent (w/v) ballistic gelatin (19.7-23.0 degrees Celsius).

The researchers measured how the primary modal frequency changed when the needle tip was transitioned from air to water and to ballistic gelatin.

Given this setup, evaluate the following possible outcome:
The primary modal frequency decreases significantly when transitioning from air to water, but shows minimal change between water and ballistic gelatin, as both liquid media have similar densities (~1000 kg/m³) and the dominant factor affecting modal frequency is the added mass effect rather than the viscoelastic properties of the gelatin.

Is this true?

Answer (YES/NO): NO